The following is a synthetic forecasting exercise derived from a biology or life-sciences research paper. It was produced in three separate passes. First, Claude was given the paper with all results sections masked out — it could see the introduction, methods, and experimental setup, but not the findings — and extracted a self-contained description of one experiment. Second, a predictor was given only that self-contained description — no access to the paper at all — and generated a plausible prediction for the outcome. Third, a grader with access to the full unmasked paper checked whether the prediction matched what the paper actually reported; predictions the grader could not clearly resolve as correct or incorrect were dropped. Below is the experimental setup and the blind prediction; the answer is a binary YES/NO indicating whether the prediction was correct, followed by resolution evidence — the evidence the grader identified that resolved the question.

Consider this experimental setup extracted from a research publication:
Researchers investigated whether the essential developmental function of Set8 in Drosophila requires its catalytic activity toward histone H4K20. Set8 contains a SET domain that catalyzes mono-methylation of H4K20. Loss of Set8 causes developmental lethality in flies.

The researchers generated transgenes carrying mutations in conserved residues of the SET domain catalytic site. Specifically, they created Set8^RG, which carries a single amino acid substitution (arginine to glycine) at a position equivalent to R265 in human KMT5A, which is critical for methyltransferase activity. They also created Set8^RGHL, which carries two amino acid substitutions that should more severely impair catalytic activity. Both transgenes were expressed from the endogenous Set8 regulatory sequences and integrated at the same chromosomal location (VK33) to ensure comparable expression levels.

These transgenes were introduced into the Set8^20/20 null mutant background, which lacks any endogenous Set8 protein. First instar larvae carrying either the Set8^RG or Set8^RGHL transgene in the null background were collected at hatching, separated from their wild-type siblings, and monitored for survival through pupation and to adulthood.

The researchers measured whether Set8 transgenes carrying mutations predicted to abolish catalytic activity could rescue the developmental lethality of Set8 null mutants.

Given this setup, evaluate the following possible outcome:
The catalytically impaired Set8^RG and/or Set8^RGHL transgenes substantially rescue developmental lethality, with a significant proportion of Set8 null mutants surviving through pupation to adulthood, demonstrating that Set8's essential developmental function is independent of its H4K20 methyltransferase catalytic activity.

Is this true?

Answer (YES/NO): YES